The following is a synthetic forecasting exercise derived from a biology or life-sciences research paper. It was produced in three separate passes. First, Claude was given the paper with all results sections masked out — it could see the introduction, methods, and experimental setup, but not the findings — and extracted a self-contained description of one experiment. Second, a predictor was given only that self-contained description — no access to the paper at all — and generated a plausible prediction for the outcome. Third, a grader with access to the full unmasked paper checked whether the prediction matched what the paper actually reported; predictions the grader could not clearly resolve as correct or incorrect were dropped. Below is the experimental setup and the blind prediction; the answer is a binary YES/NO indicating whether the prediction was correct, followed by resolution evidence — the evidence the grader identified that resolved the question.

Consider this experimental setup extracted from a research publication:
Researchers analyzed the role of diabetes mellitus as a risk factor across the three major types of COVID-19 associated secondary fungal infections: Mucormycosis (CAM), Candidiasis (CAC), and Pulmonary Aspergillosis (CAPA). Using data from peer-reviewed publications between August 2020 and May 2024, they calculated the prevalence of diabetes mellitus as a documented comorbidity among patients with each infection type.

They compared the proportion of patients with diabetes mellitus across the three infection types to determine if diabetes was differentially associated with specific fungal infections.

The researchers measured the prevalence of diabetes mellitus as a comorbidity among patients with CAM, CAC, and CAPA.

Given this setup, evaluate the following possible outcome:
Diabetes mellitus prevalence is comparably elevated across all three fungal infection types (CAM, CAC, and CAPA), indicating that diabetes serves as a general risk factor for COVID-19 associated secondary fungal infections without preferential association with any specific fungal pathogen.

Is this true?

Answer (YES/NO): NO